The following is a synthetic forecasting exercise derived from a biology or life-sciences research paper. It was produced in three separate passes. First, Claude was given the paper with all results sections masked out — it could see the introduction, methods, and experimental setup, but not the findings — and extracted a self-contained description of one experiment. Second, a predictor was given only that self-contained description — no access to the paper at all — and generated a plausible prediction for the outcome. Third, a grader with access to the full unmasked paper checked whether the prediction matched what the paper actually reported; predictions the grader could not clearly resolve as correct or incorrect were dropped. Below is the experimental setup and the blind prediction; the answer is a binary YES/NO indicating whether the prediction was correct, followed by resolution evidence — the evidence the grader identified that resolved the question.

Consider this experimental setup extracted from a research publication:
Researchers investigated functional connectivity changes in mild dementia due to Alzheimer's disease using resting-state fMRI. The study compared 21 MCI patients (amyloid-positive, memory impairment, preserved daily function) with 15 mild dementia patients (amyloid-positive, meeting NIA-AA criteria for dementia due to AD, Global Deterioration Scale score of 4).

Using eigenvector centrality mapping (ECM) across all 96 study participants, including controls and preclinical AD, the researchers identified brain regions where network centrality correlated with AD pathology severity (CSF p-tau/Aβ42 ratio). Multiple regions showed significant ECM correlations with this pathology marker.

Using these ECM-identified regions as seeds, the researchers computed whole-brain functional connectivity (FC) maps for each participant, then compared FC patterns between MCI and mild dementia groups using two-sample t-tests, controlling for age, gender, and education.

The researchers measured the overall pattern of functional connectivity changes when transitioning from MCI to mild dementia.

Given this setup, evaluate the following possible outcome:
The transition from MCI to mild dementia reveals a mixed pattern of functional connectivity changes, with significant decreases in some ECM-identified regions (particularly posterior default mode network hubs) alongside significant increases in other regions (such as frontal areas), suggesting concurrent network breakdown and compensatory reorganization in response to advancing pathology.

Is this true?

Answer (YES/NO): NO